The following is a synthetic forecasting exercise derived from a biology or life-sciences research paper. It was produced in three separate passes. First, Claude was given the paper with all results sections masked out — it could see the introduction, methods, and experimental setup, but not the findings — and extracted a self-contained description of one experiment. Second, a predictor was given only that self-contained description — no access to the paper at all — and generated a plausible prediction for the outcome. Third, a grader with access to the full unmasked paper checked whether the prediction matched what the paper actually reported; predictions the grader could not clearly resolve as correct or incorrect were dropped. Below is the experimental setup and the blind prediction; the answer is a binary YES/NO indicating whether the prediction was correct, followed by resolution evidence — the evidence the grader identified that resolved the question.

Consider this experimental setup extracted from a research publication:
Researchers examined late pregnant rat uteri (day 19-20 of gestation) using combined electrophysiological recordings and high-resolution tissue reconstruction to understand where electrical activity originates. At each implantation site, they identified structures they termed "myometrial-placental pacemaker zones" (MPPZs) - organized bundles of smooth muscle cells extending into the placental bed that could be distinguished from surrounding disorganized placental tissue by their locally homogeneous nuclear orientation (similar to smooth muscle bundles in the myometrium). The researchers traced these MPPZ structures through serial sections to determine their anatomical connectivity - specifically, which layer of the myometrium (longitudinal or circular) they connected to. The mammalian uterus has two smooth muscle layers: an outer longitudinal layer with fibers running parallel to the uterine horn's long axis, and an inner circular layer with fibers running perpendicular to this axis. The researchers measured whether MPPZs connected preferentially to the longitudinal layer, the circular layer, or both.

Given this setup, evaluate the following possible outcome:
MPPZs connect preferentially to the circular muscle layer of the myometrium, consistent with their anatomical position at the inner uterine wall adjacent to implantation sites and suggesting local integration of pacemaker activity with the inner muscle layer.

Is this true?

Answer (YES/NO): NO